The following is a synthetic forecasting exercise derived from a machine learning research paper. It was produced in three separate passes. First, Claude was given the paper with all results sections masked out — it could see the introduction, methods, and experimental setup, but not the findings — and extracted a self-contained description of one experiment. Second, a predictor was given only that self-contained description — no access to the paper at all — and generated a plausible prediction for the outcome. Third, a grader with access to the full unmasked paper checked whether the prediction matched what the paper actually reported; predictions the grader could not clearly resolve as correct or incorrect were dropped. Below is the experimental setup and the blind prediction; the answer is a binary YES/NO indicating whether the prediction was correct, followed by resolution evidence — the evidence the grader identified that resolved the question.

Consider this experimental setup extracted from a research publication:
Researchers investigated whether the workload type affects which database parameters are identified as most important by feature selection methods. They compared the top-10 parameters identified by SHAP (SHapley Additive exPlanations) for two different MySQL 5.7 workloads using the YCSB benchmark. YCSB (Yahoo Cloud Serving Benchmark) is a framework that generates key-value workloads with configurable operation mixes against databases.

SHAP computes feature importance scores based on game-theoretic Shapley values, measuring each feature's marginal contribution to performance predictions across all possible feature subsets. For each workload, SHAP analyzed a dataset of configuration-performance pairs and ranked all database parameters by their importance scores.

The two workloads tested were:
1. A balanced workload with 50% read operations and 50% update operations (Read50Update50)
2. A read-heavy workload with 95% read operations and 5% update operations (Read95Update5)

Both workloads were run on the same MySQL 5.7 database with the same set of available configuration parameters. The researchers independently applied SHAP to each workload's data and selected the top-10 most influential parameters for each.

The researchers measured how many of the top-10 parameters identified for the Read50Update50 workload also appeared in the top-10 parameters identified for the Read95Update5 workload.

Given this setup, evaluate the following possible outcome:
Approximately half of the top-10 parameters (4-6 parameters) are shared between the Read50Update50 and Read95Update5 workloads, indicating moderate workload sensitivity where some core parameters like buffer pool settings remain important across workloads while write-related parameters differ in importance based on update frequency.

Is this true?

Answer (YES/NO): YES